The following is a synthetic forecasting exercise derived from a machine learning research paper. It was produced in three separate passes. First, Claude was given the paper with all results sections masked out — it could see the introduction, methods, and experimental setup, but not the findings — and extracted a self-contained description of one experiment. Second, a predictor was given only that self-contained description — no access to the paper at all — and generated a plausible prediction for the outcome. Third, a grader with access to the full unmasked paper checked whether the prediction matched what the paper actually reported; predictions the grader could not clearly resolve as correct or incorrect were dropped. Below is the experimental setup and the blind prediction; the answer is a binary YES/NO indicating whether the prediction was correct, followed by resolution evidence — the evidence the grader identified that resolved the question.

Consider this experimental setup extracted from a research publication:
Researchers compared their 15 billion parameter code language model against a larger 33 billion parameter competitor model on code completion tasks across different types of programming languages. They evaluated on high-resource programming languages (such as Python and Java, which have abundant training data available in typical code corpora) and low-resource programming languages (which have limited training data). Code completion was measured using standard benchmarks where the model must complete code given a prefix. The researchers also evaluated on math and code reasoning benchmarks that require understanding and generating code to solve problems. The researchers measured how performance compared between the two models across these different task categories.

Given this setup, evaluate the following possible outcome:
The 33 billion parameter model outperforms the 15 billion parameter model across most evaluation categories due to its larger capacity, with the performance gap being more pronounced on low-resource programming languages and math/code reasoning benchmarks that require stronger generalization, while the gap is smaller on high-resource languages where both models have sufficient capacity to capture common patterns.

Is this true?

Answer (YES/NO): NO